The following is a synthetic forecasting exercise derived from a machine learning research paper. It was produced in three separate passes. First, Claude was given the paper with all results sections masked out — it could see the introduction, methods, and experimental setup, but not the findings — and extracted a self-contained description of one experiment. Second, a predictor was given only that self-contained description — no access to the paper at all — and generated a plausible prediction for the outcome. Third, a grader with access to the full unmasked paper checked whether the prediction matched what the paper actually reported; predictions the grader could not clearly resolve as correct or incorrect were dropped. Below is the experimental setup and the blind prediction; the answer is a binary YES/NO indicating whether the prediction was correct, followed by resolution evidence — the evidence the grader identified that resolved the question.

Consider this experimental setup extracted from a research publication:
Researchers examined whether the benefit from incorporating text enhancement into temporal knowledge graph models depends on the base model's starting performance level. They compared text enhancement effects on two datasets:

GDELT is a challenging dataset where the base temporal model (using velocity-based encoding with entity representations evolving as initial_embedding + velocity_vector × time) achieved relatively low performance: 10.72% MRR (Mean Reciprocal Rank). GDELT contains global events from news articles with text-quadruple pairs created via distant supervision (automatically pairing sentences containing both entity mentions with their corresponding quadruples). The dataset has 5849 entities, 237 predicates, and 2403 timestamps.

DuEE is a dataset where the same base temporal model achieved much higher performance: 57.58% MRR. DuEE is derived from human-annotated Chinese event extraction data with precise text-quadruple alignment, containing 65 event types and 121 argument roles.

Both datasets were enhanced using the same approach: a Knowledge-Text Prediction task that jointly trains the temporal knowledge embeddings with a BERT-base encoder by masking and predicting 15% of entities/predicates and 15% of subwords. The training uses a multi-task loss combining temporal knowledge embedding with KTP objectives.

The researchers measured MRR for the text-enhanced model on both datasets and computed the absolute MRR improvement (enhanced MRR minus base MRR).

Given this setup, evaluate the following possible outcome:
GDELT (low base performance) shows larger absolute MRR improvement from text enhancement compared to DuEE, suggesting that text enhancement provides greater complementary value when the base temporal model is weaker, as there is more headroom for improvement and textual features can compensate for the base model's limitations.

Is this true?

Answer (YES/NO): YES